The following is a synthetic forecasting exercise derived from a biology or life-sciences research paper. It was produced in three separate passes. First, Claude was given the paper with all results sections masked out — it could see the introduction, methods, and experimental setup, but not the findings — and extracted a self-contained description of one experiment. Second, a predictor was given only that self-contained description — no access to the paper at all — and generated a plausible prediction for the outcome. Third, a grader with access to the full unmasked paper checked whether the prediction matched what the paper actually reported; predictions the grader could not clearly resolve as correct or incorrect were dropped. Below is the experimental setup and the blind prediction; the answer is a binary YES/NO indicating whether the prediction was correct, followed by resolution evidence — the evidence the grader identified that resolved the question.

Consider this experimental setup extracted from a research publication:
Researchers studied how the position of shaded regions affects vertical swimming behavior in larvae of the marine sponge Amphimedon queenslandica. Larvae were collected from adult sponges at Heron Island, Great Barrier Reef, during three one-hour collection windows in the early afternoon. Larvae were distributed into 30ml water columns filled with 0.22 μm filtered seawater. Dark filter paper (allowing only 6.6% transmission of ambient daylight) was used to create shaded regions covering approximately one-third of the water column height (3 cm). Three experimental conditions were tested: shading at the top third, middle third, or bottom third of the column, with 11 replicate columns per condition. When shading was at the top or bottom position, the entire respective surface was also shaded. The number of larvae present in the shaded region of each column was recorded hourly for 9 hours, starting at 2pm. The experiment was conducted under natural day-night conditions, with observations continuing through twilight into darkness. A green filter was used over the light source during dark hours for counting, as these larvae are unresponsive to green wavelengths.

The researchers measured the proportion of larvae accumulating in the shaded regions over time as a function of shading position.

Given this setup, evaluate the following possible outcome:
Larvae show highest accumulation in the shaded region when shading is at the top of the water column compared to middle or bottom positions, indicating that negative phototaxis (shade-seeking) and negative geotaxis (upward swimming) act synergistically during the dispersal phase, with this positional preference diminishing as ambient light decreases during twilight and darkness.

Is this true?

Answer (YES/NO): NO